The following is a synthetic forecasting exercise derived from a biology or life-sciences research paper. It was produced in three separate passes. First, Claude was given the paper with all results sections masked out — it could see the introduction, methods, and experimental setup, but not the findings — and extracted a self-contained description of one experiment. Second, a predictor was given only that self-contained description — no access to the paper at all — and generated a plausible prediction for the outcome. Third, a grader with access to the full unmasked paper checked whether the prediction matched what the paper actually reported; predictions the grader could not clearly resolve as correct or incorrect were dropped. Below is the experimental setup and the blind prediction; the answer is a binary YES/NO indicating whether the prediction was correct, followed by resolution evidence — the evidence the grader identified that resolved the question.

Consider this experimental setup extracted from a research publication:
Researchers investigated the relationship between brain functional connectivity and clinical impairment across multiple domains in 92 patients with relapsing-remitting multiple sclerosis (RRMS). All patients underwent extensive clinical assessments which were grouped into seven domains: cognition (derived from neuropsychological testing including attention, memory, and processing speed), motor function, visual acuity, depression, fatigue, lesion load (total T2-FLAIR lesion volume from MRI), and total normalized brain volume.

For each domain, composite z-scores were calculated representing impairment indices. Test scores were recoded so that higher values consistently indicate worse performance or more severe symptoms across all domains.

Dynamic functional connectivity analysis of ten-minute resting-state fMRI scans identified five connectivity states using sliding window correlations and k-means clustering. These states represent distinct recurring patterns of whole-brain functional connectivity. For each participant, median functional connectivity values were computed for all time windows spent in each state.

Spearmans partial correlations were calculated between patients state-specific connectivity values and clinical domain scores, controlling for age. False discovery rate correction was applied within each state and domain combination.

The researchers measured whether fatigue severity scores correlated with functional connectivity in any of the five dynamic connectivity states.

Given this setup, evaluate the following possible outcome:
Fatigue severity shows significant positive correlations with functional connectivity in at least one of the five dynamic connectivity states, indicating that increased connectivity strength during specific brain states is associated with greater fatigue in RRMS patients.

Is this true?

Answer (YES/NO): NO